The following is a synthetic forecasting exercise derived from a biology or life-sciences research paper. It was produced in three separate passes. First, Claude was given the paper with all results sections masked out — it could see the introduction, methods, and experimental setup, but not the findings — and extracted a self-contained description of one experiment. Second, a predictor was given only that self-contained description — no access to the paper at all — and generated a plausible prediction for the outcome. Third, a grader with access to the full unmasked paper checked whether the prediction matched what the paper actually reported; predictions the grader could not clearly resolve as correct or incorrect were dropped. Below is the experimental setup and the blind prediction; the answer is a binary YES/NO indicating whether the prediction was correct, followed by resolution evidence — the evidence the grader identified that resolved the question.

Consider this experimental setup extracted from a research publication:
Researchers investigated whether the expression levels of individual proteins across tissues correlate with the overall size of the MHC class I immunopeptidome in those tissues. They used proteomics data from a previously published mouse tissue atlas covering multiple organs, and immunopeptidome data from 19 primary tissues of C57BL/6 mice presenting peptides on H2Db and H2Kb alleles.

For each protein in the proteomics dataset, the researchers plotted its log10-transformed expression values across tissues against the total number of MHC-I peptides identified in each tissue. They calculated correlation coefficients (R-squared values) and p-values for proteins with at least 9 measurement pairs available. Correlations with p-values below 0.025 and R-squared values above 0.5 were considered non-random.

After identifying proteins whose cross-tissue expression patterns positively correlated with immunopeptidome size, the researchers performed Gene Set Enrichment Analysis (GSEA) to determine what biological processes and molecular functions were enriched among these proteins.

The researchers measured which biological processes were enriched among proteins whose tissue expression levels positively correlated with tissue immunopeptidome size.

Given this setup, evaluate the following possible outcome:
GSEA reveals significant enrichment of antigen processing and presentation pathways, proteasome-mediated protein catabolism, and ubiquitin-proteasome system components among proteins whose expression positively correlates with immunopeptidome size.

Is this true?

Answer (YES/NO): YES